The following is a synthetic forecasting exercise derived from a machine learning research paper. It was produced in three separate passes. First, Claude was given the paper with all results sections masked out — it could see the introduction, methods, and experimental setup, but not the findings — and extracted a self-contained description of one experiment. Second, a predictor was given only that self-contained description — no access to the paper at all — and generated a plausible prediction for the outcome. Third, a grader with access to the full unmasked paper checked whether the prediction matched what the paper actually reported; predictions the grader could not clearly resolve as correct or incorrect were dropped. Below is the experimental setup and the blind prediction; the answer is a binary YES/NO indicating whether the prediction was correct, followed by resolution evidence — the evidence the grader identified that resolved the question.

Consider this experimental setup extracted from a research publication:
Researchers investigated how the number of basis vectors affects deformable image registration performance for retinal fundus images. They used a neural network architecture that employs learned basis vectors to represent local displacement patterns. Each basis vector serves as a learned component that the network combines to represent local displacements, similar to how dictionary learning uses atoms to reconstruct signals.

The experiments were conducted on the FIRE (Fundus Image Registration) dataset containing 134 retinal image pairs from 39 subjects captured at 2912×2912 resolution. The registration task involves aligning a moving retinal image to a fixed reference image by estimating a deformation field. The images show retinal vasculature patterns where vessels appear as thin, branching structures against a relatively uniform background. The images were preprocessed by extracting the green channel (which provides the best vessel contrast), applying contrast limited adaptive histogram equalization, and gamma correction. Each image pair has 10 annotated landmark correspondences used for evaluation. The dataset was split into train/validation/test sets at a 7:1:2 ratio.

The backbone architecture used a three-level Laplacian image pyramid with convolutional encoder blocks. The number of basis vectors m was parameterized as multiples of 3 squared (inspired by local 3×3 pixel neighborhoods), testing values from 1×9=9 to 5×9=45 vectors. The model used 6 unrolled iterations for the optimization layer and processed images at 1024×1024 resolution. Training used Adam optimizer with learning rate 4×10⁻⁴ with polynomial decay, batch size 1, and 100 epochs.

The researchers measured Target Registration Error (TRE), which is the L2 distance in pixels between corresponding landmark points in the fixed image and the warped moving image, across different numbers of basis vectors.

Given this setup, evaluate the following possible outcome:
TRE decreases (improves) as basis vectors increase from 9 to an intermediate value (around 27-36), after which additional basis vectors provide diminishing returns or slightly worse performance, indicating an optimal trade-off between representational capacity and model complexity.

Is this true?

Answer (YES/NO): YES